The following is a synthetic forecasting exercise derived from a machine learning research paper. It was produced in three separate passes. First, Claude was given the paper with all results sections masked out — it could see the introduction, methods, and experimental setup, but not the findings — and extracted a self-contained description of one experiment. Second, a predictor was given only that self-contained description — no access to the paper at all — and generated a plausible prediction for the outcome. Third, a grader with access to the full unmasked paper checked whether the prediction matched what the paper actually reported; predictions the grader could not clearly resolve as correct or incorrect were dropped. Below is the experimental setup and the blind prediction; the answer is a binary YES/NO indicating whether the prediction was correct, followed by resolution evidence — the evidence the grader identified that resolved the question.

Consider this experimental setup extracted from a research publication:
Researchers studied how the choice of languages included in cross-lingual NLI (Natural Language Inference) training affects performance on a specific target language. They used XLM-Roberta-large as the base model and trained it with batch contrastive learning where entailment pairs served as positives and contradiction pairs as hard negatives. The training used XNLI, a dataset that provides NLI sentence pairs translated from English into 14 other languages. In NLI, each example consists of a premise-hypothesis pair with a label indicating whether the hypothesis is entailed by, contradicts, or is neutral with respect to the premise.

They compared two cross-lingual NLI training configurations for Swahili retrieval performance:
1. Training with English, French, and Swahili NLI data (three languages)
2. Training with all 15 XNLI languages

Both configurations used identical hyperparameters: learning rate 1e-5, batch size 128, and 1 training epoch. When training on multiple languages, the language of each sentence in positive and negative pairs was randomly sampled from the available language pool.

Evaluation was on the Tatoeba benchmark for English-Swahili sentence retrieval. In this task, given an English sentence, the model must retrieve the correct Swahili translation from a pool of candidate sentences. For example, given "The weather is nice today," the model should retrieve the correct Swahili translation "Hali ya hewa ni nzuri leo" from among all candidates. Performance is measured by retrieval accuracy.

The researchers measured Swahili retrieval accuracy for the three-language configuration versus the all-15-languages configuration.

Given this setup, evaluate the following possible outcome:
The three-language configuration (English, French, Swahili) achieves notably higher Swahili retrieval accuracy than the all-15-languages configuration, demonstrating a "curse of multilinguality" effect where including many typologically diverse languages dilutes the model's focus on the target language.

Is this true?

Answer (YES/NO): YES